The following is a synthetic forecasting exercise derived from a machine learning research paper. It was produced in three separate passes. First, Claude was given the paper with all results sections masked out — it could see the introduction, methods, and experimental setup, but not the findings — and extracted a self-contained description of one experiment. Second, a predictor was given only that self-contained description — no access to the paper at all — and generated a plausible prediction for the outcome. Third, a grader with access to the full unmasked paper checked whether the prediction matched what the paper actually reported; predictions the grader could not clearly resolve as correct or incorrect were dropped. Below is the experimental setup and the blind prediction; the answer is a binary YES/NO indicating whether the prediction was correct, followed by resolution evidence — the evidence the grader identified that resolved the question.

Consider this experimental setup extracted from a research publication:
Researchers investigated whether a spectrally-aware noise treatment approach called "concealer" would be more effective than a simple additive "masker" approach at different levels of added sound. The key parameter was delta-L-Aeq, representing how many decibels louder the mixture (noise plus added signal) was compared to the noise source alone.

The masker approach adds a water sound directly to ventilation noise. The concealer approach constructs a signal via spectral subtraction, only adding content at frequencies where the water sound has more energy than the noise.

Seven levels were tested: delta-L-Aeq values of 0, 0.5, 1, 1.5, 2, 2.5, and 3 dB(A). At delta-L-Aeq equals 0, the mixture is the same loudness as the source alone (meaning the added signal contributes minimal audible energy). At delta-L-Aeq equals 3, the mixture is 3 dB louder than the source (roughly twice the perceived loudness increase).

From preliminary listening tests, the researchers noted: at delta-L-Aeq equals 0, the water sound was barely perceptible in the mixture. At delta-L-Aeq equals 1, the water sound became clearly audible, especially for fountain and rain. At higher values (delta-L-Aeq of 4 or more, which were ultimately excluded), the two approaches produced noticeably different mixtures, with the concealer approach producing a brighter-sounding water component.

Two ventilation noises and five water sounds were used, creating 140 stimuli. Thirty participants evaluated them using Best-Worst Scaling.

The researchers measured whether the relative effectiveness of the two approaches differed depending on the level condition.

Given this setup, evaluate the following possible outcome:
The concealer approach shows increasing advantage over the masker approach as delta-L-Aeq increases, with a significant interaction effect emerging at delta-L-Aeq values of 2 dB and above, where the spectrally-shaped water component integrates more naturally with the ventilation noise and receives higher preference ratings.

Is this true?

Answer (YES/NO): NO